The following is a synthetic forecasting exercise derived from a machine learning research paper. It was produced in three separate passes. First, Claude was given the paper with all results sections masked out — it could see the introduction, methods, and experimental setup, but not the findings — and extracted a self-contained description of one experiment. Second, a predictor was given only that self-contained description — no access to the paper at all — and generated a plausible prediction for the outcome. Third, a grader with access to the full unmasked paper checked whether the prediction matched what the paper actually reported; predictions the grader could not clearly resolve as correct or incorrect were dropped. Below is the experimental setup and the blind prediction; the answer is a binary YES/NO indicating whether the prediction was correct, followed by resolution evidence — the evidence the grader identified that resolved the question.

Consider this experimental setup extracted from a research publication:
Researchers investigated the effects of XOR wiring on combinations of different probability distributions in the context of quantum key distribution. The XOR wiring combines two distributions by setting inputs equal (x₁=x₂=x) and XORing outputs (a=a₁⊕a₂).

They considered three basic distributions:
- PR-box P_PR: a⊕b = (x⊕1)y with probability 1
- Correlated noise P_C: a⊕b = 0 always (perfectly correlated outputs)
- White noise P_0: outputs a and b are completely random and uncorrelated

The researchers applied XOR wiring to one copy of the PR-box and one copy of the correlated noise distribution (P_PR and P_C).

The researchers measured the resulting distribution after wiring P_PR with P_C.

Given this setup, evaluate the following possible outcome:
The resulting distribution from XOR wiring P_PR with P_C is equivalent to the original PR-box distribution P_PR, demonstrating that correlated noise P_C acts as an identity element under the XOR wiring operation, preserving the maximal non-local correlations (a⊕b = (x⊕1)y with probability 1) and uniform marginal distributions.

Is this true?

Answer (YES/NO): YES